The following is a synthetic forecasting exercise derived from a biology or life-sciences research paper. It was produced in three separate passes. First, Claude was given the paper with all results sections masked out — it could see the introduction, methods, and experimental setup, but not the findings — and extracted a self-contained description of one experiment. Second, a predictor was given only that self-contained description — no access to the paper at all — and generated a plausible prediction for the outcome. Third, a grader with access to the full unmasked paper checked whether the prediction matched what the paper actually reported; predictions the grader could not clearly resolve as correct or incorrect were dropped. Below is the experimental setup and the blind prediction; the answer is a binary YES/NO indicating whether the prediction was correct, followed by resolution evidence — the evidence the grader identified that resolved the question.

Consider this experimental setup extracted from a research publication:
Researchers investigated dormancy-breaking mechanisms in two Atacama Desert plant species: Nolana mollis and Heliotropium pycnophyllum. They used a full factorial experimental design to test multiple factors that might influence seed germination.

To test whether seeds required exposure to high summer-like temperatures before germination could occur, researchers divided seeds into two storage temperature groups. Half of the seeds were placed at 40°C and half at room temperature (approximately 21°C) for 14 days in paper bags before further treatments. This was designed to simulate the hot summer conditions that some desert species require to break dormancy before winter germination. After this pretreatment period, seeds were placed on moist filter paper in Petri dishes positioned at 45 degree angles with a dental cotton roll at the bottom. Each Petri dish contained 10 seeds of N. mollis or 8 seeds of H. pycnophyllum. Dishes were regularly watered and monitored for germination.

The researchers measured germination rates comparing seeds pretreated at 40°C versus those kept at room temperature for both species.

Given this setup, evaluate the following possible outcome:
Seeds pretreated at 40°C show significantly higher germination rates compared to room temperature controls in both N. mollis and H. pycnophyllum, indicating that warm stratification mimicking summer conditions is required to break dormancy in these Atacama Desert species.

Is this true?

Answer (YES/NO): NO